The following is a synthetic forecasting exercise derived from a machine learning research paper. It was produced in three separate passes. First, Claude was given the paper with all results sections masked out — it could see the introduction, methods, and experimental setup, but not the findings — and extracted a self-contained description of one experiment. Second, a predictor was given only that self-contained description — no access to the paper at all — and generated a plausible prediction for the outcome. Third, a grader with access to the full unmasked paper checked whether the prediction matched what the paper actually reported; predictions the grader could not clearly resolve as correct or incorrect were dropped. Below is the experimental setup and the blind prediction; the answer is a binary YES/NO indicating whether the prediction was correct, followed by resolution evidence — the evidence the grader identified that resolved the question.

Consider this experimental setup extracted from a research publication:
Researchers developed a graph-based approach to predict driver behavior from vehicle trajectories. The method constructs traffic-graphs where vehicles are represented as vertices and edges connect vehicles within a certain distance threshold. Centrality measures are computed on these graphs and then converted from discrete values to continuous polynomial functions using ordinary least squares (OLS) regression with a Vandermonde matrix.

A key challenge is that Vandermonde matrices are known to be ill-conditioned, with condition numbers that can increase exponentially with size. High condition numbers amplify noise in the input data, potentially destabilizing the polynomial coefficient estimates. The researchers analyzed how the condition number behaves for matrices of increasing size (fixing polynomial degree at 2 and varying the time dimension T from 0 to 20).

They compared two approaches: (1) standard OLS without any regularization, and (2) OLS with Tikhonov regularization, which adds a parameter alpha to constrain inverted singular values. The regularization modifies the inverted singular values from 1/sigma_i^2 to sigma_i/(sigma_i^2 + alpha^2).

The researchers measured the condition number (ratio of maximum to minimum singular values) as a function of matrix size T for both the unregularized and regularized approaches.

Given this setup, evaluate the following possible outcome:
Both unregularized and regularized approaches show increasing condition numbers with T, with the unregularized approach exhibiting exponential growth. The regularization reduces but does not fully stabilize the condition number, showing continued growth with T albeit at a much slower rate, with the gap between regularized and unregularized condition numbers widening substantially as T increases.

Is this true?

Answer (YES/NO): NO